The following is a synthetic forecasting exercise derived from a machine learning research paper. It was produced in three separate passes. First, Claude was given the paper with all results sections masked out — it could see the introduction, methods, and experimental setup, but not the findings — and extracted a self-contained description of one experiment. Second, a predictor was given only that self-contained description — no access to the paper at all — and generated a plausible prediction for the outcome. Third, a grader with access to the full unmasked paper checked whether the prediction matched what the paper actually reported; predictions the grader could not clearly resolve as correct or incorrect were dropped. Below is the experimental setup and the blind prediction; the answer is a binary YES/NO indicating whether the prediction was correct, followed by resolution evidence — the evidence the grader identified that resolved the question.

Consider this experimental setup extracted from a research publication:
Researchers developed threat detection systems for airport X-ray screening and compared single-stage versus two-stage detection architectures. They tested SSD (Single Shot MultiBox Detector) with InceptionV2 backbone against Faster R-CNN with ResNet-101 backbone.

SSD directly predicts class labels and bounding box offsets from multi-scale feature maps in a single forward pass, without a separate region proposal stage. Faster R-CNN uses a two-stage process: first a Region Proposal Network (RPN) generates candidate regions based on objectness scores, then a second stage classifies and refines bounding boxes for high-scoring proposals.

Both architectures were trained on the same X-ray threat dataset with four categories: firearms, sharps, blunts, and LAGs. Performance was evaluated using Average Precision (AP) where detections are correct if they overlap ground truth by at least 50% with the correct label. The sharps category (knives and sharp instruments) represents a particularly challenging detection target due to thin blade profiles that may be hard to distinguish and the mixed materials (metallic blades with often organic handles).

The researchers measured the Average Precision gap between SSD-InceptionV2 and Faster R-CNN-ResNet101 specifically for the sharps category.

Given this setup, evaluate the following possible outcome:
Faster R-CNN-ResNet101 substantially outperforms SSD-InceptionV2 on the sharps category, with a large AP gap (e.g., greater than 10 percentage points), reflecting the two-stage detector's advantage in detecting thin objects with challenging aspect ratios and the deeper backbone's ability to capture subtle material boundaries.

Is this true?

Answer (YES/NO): YES